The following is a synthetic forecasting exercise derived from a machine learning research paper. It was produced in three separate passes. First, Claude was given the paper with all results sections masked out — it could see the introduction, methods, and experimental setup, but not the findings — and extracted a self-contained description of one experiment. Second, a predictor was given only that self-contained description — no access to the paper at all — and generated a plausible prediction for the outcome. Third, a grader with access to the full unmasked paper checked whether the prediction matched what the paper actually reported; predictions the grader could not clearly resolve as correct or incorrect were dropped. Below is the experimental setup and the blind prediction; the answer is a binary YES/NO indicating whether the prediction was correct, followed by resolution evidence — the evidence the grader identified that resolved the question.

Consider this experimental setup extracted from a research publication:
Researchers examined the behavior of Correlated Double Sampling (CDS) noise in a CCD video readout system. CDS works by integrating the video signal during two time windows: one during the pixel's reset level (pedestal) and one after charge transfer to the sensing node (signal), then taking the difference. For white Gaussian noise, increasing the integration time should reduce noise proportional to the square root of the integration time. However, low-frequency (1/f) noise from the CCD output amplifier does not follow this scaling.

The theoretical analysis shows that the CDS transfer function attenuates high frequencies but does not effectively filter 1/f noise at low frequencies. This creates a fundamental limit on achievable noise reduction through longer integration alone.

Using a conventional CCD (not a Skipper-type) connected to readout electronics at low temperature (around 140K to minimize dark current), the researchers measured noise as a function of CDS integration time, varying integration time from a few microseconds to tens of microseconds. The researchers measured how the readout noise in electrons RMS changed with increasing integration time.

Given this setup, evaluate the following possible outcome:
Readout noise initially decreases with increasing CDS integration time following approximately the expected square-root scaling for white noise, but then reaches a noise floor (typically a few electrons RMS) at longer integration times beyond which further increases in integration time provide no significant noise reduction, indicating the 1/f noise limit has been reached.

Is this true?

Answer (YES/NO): YES